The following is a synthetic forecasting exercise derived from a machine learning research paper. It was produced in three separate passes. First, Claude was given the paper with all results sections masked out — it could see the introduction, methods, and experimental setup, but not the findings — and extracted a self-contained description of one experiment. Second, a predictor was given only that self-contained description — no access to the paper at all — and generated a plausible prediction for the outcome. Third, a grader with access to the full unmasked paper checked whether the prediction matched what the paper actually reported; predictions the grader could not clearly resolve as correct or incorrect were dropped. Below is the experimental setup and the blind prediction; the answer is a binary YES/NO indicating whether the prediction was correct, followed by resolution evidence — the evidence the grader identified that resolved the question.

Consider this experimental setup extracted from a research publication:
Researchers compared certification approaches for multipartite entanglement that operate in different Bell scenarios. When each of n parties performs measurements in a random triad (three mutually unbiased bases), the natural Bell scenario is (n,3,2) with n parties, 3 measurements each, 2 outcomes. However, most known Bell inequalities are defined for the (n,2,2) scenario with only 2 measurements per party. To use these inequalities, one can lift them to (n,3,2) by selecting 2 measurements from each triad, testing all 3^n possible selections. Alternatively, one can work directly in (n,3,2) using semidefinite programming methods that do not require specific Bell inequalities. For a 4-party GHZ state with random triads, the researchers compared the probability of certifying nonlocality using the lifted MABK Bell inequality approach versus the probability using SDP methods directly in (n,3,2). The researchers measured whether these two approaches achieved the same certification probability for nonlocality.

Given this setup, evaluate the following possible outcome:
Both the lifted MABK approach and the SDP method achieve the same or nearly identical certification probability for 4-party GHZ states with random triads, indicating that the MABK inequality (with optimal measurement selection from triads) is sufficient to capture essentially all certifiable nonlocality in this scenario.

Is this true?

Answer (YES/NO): YES